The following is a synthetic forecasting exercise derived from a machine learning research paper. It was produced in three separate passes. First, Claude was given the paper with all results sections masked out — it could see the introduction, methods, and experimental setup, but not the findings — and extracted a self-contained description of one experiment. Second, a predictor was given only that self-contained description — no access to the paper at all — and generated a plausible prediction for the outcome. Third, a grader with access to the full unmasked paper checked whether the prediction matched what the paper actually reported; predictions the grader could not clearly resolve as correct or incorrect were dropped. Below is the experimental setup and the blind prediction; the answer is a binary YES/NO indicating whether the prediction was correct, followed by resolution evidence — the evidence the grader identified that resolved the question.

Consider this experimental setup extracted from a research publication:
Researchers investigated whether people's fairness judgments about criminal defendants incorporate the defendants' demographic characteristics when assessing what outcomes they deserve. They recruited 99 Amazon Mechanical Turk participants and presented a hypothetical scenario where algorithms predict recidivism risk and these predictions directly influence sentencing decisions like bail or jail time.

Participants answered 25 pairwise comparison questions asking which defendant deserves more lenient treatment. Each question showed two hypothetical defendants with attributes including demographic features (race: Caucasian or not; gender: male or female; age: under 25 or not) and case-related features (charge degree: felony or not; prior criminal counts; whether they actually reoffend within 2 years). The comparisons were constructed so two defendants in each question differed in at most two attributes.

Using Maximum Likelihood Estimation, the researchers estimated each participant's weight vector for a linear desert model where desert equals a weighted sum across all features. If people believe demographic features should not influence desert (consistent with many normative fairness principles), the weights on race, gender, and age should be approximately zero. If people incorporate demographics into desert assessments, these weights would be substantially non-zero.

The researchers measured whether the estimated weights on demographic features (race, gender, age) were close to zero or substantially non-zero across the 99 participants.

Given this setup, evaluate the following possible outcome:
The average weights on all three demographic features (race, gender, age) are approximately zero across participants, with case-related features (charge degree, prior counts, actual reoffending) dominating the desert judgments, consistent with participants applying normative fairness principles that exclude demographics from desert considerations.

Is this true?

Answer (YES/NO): NO